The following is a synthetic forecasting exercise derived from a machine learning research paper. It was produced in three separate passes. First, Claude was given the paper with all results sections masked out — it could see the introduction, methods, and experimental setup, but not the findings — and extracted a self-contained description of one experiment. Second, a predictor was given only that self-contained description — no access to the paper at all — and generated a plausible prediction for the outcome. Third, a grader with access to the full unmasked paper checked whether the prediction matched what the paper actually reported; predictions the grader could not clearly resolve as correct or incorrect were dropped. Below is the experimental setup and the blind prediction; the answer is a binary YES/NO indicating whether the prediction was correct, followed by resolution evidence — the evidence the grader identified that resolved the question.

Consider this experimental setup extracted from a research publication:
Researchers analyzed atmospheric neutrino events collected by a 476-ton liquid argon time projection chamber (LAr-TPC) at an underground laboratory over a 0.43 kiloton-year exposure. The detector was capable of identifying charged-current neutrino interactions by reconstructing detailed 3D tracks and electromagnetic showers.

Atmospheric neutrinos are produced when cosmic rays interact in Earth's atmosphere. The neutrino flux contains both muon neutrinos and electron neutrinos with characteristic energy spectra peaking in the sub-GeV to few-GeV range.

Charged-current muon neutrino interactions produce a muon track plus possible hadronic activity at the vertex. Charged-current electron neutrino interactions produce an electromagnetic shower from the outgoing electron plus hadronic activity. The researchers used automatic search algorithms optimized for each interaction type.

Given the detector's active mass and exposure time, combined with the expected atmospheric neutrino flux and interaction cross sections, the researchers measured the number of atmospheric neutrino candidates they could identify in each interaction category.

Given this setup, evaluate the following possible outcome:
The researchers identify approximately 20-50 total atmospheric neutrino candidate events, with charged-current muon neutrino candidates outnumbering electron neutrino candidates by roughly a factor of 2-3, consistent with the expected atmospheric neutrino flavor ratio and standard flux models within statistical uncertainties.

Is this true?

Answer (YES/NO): NO